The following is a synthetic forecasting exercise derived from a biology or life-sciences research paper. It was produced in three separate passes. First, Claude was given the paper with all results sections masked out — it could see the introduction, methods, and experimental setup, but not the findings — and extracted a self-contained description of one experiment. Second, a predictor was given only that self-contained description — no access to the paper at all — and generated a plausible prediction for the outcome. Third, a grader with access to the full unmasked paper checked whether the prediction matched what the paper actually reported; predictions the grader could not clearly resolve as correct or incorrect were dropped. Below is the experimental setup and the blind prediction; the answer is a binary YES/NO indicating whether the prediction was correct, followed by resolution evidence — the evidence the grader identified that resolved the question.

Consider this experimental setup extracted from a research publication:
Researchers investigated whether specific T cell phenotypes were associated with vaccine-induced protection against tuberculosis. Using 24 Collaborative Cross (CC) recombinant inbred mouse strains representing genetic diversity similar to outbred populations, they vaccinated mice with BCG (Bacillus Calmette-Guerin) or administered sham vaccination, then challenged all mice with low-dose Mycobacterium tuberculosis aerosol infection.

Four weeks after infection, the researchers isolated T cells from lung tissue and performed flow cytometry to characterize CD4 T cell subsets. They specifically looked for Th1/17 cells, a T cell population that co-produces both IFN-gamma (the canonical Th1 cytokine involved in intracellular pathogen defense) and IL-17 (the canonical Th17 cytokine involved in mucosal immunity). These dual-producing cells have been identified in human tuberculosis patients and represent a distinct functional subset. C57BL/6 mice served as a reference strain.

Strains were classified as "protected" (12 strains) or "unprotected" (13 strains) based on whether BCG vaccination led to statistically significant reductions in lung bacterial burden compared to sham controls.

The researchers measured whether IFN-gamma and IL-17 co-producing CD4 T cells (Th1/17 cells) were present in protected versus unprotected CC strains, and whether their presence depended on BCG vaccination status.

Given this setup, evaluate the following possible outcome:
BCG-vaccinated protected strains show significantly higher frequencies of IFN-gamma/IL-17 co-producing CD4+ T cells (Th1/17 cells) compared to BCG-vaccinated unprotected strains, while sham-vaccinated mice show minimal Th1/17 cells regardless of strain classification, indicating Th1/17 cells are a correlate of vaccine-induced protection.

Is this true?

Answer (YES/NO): NO